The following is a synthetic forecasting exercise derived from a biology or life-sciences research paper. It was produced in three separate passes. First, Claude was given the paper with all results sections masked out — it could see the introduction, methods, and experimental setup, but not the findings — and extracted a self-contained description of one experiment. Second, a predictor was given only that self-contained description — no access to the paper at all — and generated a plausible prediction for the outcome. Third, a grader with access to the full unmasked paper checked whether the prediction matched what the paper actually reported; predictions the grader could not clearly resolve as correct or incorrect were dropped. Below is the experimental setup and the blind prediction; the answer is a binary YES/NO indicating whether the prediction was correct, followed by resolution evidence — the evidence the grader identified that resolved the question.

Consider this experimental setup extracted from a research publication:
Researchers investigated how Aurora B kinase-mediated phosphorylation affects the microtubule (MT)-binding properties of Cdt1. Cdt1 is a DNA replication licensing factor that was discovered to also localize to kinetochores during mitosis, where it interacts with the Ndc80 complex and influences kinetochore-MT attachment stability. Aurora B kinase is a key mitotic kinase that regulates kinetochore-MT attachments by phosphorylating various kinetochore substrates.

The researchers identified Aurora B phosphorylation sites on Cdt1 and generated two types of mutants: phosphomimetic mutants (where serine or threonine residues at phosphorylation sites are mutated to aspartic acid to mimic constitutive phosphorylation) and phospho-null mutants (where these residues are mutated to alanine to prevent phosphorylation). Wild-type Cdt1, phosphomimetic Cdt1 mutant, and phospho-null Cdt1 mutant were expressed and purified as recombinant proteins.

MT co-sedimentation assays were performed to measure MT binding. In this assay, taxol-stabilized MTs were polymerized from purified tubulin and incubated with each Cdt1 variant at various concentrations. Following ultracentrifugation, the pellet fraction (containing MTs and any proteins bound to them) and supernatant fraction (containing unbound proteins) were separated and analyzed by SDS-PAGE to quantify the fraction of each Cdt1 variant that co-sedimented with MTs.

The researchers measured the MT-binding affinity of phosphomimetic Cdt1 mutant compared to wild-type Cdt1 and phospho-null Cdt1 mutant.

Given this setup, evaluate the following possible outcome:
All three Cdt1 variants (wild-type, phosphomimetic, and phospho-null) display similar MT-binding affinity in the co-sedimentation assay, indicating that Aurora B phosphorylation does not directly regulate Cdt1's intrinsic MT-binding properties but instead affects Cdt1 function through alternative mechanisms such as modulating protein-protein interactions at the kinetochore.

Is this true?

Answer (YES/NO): NO